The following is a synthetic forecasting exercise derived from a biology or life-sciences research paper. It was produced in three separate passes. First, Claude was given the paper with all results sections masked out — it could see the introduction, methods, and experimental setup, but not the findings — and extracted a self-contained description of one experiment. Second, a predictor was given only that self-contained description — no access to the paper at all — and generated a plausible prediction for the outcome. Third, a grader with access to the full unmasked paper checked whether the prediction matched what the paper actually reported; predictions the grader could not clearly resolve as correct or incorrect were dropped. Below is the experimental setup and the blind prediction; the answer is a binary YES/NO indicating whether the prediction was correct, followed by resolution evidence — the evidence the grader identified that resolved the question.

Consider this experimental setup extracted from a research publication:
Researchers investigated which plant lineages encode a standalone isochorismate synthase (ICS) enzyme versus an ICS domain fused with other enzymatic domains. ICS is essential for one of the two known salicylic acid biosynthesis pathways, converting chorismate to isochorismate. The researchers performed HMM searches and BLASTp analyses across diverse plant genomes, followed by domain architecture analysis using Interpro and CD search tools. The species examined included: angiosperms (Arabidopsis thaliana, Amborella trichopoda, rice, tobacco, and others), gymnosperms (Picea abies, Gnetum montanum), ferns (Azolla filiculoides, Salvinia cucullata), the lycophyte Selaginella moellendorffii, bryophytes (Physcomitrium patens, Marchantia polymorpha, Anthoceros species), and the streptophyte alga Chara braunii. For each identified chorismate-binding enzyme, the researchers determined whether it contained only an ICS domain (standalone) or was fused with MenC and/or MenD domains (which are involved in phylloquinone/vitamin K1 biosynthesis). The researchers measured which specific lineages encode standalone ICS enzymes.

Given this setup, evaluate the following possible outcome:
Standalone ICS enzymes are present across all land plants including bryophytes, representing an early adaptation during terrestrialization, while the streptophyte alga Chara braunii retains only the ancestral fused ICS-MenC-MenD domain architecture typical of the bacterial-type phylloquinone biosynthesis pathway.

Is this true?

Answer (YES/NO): NO